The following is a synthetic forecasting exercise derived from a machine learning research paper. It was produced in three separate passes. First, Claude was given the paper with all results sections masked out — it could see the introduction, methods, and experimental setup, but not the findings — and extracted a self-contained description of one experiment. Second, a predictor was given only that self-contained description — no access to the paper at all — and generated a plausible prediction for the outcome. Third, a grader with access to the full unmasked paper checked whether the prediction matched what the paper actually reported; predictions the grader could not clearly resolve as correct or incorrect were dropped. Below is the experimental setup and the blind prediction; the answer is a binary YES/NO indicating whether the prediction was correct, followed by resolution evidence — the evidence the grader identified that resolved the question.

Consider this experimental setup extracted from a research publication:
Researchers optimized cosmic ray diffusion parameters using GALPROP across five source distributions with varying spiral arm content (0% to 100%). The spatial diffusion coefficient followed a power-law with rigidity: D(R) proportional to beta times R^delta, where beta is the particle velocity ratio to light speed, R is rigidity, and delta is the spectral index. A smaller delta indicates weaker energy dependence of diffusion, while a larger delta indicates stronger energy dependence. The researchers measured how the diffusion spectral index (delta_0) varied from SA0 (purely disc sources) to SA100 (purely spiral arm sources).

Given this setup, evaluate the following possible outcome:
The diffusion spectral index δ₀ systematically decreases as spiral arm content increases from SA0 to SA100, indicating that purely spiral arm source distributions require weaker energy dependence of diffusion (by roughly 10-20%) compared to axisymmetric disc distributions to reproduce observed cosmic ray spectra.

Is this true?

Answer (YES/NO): NO